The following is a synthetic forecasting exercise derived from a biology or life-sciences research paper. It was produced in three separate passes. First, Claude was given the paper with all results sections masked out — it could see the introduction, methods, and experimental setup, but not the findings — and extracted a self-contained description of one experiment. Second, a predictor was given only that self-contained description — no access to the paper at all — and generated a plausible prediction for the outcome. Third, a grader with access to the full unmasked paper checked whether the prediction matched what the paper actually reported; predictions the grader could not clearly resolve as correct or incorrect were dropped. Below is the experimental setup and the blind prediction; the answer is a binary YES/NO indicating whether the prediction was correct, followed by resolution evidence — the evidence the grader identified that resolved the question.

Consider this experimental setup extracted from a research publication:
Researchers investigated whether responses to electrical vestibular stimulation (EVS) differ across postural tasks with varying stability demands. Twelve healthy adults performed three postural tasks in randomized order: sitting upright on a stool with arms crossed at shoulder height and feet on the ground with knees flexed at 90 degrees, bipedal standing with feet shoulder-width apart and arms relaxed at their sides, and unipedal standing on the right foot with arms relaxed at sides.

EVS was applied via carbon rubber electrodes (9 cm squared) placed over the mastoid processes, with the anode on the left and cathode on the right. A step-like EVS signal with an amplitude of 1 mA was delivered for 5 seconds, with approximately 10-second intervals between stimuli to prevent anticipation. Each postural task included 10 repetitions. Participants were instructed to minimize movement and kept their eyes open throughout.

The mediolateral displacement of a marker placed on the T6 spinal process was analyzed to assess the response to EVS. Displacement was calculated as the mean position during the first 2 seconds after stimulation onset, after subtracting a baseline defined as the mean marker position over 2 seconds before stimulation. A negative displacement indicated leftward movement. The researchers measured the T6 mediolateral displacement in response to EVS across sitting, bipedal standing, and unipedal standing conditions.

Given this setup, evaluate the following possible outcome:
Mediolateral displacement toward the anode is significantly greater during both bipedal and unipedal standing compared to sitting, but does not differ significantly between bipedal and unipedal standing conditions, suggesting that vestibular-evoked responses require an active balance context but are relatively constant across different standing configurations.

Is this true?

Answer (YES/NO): NO